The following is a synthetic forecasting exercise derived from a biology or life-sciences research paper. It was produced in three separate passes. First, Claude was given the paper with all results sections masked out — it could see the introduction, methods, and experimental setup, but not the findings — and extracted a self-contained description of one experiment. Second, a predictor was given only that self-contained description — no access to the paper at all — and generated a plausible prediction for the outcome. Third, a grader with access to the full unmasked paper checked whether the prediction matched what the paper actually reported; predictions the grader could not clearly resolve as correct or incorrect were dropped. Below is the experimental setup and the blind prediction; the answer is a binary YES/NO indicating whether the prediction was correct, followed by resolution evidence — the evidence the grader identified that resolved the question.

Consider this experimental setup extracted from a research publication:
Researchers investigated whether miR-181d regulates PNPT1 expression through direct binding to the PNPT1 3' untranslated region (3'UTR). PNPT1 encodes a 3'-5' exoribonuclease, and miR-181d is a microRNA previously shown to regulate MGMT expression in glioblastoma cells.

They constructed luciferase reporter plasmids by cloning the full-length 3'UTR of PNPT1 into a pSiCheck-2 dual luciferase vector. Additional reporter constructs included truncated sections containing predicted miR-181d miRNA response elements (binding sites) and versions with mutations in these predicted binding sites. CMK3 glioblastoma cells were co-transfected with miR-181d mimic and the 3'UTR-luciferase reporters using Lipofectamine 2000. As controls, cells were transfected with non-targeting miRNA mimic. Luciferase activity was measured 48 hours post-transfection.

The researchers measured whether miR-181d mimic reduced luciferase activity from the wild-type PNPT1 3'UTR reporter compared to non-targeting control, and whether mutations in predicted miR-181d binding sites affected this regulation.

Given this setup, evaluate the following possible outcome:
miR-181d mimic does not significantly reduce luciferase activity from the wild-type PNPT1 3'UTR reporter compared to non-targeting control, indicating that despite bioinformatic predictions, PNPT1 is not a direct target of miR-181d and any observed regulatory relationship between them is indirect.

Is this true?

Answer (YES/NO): NO